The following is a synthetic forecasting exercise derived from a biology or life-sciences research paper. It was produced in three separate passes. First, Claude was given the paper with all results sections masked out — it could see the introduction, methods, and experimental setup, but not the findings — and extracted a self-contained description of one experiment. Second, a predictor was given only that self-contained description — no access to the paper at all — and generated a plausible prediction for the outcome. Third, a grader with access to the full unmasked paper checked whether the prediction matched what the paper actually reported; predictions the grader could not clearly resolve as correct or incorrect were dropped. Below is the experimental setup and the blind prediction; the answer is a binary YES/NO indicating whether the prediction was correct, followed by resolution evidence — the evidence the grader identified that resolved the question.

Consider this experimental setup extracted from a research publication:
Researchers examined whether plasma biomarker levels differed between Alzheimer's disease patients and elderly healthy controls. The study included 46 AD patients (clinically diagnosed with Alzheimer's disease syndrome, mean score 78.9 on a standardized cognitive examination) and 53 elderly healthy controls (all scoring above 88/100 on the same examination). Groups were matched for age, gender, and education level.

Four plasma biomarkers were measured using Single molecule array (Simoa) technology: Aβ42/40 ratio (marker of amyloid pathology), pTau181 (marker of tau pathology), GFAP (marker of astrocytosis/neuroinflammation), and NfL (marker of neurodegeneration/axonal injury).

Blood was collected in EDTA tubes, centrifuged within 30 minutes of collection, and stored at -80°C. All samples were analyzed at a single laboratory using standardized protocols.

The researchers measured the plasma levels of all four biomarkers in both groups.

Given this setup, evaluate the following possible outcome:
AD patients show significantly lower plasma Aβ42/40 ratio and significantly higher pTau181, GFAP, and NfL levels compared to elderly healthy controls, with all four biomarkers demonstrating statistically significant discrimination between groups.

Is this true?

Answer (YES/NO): YES